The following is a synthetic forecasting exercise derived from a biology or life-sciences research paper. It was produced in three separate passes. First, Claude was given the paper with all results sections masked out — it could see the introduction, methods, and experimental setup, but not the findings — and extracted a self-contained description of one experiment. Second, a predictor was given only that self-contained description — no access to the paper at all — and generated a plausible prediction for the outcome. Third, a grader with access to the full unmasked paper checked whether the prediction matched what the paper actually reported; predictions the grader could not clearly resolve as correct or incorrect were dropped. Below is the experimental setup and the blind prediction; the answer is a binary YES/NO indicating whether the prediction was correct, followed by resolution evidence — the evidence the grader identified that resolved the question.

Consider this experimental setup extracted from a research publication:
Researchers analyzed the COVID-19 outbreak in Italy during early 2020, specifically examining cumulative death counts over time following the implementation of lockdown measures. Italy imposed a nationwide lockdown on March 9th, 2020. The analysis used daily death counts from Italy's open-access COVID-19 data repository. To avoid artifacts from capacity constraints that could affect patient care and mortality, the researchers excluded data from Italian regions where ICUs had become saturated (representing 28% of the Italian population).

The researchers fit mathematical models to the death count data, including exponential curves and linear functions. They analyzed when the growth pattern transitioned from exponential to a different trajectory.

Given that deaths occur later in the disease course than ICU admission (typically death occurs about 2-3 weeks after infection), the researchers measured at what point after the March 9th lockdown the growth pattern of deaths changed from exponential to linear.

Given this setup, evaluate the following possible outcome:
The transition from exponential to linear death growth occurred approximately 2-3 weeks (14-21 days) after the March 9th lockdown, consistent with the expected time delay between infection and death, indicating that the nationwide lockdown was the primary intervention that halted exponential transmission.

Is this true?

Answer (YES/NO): NO